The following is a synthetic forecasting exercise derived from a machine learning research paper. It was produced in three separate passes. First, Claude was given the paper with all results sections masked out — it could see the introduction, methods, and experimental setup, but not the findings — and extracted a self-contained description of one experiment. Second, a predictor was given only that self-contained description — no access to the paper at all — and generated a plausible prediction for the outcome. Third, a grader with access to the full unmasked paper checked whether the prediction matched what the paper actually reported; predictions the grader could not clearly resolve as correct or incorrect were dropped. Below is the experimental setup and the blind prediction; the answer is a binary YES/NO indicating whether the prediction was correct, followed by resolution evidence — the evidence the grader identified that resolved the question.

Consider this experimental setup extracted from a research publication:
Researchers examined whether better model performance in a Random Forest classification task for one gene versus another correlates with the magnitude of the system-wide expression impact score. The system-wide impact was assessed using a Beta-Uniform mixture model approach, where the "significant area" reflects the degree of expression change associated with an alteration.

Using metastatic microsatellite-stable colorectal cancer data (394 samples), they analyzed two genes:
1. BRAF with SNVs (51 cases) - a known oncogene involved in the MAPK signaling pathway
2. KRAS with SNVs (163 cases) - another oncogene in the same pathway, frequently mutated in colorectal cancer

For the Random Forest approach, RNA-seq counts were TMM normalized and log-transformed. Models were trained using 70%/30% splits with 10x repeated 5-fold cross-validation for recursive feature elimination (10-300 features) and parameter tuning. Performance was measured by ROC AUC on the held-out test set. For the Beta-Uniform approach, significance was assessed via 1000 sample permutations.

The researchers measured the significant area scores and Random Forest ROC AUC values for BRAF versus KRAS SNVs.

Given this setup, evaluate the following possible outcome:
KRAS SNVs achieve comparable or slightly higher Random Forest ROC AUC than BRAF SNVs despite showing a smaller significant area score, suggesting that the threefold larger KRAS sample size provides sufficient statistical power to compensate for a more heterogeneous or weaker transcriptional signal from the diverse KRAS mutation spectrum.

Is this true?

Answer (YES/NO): YES